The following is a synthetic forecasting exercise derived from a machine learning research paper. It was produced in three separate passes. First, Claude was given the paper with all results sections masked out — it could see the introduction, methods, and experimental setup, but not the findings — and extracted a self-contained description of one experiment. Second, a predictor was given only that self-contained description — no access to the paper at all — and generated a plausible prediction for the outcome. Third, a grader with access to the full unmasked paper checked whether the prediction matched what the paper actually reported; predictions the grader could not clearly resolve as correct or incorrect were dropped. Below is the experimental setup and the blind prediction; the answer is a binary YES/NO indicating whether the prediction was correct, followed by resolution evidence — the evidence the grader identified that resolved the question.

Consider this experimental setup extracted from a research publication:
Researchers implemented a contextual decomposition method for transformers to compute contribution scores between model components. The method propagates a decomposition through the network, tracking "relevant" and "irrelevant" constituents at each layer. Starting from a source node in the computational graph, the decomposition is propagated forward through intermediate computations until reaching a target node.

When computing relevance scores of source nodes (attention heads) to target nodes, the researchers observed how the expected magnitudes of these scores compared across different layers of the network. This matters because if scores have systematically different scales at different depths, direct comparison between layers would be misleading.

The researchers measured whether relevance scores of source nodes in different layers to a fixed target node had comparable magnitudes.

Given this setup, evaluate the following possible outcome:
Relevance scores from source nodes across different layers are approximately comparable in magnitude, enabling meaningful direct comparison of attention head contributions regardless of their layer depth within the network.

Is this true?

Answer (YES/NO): NO